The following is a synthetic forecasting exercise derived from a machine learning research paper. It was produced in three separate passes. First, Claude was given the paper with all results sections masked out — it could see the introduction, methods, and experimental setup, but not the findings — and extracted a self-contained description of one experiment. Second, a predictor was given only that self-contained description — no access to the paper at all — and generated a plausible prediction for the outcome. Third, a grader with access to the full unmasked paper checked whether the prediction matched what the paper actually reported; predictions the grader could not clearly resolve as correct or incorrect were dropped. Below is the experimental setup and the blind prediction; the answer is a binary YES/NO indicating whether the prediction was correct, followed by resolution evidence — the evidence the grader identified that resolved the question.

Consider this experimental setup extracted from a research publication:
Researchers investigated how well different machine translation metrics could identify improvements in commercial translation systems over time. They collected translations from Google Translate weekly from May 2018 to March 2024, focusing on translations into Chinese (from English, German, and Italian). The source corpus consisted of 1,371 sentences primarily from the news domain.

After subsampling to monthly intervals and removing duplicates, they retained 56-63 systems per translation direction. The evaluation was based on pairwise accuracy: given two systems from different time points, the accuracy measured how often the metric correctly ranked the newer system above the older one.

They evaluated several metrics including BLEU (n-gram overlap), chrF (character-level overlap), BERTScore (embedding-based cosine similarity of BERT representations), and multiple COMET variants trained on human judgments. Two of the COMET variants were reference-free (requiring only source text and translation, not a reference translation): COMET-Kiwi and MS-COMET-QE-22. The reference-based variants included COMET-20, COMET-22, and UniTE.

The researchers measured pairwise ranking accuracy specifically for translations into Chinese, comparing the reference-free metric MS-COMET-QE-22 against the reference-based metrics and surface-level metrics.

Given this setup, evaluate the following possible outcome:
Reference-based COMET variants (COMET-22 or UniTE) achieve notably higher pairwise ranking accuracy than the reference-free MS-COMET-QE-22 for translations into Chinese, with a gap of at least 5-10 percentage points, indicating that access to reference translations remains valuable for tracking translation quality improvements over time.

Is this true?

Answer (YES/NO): NO